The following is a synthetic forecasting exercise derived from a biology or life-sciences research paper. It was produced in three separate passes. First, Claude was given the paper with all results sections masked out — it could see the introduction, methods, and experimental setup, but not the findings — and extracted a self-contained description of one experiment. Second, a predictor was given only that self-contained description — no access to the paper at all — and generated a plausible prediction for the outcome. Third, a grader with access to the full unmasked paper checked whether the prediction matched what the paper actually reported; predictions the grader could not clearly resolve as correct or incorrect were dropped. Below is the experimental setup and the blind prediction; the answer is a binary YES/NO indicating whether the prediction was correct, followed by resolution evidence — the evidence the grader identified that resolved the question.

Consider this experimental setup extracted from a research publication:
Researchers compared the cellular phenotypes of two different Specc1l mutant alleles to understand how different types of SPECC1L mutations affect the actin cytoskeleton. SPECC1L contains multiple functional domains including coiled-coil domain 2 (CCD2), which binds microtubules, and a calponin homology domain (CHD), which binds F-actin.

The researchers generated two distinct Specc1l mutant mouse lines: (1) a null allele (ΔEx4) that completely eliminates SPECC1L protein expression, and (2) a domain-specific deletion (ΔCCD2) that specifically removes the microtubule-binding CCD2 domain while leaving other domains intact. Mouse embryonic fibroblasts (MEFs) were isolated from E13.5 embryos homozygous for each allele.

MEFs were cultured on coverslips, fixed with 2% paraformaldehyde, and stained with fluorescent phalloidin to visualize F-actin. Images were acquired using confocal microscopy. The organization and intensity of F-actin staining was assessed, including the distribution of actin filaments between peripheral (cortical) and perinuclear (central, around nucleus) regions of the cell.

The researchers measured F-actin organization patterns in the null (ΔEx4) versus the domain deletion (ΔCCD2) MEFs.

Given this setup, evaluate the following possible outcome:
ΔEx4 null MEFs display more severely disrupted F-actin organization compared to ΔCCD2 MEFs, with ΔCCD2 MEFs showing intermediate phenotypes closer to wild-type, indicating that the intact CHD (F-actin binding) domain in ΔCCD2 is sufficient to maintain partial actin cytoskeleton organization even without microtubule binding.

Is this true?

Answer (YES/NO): NO